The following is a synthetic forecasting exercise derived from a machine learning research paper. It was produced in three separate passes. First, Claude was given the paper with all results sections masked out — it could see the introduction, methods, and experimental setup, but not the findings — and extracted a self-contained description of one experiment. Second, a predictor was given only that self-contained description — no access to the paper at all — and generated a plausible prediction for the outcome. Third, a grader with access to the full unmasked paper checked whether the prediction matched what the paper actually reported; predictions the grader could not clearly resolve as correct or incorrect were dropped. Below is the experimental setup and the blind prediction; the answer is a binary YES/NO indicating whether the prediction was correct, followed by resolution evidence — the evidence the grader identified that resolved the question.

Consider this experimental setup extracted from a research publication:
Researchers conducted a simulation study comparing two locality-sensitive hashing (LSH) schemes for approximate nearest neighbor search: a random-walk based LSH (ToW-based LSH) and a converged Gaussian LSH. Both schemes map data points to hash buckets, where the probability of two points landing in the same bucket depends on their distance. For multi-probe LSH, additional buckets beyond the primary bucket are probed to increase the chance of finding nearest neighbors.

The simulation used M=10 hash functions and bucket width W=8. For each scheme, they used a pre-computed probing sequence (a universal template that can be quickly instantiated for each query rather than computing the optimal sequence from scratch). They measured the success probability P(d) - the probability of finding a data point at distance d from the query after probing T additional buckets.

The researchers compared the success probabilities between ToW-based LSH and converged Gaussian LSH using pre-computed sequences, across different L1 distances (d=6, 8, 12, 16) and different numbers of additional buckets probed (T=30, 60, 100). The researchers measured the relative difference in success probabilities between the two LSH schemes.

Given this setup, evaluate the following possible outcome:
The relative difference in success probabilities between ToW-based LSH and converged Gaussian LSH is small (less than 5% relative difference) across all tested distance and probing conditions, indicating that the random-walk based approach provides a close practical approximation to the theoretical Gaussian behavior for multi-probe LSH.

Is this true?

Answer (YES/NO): NO